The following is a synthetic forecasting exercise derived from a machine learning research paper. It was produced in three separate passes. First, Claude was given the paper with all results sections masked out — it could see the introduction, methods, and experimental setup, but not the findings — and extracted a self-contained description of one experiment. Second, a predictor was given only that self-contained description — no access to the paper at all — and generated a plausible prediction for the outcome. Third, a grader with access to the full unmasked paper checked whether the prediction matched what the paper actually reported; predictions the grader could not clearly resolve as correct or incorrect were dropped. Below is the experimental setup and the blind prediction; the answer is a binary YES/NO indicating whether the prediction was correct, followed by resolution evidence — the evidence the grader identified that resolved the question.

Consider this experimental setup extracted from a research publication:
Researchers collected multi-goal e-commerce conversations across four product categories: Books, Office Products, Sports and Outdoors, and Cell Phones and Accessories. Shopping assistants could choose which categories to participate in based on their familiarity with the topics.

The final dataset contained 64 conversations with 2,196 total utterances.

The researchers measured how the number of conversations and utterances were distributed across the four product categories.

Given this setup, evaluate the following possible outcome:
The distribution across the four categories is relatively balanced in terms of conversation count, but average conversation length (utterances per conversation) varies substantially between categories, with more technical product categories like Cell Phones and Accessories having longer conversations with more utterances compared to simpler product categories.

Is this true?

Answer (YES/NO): NO